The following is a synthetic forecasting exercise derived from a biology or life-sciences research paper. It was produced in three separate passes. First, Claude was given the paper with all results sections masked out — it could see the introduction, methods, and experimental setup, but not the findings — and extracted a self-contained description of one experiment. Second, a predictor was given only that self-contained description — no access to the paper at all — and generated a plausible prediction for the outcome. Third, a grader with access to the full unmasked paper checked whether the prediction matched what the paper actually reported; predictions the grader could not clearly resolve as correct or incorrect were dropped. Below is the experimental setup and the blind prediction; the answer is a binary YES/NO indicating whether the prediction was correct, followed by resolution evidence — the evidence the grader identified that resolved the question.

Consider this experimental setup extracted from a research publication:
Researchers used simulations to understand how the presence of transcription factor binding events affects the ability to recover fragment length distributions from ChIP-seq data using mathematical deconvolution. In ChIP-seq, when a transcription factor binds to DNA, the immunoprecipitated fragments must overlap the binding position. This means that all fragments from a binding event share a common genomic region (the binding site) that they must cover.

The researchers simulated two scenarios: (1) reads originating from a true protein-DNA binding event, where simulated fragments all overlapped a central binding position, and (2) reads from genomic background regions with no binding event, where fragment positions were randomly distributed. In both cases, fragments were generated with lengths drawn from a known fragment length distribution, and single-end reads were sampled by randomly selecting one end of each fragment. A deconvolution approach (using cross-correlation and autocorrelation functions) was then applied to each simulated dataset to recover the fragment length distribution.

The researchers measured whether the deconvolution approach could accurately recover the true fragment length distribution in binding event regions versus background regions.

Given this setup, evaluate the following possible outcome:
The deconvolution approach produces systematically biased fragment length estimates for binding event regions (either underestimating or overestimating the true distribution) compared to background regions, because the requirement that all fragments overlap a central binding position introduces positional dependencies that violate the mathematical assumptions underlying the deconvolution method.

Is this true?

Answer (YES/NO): YES